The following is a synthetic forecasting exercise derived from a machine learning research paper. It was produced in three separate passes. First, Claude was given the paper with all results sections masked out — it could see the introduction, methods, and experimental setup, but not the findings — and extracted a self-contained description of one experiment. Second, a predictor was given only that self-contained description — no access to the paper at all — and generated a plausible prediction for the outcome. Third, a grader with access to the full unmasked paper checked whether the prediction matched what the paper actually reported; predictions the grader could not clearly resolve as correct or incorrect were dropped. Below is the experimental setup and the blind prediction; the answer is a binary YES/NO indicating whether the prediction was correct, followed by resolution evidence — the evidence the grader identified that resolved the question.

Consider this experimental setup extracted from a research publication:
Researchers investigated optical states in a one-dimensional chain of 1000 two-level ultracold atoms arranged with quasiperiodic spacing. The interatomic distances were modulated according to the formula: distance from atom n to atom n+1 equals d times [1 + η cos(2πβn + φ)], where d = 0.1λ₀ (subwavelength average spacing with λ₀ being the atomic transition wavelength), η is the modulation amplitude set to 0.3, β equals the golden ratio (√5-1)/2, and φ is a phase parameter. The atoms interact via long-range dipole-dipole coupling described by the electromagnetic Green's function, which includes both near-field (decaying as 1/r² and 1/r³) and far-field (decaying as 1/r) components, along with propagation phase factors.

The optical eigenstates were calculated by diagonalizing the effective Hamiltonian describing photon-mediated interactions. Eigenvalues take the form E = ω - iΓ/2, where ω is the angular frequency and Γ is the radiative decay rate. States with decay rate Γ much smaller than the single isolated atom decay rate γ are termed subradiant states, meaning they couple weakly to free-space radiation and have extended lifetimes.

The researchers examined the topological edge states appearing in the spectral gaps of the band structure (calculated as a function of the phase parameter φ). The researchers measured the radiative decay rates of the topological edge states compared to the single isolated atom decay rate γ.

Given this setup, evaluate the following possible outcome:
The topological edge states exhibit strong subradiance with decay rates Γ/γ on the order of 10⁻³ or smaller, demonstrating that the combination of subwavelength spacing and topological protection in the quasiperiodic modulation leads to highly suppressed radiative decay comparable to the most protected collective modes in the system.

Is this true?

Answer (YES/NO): YES